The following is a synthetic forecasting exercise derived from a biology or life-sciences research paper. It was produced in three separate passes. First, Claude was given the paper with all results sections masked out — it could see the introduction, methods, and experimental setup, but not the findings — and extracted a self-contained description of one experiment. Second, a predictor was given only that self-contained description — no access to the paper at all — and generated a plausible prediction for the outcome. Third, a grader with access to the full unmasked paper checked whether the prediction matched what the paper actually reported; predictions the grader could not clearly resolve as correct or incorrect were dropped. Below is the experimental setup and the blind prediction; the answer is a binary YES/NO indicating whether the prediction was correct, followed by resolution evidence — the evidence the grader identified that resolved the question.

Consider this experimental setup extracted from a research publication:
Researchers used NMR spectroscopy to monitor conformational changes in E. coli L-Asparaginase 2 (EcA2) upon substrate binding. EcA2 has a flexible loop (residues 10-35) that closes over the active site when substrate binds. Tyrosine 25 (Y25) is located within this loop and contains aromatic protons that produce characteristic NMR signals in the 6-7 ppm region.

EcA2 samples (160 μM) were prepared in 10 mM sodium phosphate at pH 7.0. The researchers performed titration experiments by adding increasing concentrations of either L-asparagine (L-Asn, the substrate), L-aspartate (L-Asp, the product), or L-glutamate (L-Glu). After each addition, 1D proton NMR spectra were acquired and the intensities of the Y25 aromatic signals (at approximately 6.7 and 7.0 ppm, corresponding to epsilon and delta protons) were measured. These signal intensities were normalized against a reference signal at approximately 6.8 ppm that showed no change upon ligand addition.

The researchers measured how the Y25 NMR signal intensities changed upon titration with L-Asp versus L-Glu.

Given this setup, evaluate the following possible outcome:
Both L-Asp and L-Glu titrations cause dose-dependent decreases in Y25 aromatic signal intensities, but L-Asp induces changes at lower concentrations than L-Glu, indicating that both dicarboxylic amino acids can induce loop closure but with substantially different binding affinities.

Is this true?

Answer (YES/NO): YES